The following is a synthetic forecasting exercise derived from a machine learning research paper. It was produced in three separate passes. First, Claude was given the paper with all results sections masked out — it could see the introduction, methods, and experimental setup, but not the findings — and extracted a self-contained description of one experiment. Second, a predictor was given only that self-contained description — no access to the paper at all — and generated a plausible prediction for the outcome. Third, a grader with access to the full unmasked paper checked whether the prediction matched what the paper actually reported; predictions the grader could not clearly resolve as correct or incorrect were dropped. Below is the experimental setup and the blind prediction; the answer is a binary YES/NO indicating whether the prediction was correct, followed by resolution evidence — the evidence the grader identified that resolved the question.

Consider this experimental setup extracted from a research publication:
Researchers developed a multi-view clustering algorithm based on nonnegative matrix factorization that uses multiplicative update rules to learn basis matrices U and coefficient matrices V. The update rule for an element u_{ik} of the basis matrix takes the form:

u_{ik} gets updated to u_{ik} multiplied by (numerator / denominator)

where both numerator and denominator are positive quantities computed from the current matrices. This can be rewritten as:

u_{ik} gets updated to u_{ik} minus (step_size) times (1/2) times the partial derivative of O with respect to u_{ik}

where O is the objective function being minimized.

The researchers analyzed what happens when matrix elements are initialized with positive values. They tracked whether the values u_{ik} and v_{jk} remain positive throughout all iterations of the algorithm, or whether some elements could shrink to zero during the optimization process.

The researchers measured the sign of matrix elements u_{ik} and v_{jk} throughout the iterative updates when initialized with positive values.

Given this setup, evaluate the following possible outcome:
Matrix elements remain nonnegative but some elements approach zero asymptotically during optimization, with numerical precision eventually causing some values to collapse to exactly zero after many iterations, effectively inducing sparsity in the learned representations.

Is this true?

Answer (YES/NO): NO